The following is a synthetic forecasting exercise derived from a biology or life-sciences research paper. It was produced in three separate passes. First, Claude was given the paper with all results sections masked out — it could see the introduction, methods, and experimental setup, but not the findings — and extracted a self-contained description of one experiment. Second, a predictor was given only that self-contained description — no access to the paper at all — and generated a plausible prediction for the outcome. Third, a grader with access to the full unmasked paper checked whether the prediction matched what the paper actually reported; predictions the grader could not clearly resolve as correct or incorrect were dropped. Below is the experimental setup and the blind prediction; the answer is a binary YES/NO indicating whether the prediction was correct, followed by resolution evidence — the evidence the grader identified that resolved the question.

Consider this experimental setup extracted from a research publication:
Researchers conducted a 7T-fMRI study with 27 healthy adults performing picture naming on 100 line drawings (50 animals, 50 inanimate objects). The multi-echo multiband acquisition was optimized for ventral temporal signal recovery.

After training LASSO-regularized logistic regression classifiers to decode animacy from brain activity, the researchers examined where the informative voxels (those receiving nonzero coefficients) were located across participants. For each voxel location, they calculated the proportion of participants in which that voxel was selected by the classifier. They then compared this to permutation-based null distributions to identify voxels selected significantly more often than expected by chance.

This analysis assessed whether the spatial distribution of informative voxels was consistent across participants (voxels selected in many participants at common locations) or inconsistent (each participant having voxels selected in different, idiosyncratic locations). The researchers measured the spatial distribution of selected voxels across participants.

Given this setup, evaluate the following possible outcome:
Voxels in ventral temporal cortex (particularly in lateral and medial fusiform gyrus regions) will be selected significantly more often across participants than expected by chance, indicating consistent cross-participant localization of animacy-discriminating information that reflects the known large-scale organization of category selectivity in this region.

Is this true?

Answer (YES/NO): YES